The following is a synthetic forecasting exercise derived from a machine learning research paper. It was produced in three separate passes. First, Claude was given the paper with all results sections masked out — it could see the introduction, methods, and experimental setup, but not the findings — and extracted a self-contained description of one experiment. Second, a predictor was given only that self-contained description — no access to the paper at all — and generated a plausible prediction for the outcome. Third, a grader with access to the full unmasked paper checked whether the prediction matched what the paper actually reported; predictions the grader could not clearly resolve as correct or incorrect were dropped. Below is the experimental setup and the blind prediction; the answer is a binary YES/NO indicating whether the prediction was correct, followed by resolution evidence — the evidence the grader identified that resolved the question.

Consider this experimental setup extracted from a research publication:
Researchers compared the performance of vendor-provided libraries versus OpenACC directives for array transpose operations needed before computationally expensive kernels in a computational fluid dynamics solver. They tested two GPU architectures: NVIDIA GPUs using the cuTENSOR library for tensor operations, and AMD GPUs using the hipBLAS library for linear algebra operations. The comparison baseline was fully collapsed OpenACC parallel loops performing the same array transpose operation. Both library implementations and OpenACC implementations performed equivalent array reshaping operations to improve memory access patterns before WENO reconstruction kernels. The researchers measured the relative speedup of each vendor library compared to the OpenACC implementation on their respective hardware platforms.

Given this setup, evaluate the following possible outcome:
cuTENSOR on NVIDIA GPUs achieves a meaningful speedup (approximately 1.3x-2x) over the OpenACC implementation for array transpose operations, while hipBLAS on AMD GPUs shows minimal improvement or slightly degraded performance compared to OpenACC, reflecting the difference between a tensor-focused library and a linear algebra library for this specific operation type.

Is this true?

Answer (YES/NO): NO